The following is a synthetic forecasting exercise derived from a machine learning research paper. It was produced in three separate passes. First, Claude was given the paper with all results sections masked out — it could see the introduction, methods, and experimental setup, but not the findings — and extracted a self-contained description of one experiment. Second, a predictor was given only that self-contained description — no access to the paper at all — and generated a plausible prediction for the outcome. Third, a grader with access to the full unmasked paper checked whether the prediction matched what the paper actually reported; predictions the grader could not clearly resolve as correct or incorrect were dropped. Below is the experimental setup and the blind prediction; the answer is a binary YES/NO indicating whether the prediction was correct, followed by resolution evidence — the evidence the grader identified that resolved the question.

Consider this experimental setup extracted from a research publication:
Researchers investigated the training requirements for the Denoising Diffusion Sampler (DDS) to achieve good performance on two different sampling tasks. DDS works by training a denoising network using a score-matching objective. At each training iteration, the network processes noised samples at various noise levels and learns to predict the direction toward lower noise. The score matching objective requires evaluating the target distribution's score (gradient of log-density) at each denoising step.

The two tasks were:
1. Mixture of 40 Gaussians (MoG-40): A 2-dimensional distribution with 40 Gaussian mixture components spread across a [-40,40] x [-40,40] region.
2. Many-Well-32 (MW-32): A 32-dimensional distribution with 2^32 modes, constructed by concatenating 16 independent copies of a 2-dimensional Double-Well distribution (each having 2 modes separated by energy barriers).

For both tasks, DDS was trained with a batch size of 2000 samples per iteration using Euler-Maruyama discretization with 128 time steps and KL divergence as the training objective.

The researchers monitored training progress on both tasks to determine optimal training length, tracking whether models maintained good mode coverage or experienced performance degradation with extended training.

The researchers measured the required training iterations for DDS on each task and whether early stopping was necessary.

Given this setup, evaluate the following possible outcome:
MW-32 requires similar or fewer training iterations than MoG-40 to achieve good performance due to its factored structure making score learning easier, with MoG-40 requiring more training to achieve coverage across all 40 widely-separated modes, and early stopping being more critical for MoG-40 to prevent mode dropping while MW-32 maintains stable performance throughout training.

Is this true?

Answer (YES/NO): NO